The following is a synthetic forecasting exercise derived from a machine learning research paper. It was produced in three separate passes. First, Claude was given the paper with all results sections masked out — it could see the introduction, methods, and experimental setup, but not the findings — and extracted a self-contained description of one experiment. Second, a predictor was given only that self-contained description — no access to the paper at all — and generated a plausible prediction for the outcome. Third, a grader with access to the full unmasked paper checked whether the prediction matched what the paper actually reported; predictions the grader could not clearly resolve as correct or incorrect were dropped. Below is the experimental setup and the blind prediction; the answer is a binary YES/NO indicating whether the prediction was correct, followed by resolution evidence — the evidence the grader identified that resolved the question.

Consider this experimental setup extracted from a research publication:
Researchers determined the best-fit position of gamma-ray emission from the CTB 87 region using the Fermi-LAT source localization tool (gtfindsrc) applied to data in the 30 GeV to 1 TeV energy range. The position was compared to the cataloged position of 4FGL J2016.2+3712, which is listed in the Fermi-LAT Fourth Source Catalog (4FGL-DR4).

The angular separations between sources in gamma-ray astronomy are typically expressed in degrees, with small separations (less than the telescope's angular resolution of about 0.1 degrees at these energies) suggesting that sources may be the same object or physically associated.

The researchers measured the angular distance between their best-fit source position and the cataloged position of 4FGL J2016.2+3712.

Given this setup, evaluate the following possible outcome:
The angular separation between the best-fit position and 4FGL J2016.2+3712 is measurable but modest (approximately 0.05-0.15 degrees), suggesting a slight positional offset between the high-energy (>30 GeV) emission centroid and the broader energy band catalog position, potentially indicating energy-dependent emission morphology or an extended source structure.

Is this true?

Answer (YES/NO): NO